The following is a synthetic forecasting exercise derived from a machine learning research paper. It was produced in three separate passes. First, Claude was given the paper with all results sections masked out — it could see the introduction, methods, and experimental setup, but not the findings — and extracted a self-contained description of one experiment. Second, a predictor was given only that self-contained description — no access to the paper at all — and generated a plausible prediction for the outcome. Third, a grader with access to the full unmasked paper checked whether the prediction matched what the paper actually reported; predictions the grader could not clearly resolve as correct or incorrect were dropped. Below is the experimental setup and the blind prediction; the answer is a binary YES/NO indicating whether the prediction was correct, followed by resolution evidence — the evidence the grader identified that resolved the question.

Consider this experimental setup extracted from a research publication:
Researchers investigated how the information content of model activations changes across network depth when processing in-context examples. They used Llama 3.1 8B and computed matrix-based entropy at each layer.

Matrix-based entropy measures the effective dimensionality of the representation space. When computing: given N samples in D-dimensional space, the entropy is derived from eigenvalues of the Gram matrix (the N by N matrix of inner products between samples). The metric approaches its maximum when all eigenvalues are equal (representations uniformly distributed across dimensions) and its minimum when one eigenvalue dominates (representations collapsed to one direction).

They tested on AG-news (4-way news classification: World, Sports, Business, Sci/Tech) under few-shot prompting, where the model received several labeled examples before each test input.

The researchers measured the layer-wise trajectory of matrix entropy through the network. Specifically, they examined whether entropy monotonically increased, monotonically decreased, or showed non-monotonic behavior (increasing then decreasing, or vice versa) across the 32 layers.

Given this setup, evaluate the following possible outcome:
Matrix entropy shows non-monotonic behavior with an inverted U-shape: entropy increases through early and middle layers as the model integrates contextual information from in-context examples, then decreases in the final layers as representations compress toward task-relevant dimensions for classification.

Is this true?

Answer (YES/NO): YES